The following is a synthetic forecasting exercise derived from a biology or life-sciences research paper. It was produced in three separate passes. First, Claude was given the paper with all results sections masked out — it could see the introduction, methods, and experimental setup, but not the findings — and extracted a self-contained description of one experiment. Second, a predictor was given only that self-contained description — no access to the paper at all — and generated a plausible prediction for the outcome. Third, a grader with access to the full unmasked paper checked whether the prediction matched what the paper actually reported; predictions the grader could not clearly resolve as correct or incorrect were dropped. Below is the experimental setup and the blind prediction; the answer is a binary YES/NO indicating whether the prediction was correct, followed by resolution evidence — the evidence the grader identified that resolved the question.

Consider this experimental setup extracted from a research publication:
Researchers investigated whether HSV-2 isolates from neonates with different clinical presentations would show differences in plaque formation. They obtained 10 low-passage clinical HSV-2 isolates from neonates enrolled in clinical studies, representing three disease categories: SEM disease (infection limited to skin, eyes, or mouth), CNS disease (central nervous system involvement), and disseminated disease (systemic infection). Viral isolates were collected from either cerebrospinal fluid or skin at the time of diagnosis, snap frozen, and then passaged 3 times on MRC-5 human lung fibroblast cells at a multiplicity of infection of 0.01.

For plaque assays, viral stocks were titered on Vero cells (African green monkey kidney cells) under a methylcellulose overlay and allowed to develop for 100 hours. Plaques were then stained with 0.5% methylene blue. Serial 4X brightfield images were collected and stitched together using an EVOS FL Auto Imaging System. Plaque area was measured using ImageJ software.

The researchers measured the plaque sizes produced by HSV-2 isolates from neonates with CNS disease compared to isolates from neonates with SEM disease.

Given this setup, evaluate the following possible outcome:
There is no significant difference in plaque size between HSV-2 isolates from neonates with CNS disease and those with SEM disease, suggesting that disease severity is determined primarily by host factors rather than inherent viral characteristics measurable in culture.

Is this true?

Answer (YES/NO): NO